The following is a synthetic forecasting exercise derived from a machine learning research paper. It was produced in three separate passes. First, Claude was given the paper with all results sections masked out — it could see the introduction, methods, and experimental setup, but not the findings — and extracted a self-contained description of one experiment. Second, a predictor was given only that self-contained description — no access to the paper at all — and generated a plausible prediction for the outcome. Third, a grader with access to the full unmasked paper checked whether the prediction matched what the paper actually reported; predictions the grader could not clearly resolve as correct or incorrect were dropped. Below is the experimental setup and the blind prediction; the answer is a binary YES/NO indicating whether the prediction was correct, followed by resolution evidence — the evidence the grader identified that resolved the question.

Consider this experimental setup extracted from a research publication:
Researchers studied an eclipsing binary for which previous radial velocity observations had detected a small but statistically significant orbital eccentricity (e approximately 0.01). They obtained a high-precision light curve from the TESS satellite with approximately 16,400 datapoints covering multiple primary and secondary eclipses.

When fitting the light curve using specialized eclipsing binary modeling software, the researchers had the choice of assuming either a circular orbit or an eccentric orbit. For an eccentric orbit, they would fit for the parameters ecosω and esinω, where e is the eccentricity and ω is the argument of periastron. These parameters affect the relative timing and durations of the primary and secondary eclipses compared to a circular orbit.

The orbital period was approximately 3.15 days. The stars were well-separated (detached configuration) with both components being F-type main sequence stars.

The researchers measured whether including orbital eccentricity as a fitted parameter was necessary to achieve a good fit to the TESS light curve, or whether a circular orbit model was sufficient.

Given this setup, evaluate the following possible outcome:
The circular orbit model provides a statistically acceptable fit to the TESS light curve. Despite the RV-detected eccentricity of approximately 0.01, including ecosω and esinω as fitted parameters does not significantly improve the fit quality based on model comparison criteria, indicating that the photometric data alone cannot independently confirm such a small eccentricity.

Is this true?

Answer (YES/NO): NO